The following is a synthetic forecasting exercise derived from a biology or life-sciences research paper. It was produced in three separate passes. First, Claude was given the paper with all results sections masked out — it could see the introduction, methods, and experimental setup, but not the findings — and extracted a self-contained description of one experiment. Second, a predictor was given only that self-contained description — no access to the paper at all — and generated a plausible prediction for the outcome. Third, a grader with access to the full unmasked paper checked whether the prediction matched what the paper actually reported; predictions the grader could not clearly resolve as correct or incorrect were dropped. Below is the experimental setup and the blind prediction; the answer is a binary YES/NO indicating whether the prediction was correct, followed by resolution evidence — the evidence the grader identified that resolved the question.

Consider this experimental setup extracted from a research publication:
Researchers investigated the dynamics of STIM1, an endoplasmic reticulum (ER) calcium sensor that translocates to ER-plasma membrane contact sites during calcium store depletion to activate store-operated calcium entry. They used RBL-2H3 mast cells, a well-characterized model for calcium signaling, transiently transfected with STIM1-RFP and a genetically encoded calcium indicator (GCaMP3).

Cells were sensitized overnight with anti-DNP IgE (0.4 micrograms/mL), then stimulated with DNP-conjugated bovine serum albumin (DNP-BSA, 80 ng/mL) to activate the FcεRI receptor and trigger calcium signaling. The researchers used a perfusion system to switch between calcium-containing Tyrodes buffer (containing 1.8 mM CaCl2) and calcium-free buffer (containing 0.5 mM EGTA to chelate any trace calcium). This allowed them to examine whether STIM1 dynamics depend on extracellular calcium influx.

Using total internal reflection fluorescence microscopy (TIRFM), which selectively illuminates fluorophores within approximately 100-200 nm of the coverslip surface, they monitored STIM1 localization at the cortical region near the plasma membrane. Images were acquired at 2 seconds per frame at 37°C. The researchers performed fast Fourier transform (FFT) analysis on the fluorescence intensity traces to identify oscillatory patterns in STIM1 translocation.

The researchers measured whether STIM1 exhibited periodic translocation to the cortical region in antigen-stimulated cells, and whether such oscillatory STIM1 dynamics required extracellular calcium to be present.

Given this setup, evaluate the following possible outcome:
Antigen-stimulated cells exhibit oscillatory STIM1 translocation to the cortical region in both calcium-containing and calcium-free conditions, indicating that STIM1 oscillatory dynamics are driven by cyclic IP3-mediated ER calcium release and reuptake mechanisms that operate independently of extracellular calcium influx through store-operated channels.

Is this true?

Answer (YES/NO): NO